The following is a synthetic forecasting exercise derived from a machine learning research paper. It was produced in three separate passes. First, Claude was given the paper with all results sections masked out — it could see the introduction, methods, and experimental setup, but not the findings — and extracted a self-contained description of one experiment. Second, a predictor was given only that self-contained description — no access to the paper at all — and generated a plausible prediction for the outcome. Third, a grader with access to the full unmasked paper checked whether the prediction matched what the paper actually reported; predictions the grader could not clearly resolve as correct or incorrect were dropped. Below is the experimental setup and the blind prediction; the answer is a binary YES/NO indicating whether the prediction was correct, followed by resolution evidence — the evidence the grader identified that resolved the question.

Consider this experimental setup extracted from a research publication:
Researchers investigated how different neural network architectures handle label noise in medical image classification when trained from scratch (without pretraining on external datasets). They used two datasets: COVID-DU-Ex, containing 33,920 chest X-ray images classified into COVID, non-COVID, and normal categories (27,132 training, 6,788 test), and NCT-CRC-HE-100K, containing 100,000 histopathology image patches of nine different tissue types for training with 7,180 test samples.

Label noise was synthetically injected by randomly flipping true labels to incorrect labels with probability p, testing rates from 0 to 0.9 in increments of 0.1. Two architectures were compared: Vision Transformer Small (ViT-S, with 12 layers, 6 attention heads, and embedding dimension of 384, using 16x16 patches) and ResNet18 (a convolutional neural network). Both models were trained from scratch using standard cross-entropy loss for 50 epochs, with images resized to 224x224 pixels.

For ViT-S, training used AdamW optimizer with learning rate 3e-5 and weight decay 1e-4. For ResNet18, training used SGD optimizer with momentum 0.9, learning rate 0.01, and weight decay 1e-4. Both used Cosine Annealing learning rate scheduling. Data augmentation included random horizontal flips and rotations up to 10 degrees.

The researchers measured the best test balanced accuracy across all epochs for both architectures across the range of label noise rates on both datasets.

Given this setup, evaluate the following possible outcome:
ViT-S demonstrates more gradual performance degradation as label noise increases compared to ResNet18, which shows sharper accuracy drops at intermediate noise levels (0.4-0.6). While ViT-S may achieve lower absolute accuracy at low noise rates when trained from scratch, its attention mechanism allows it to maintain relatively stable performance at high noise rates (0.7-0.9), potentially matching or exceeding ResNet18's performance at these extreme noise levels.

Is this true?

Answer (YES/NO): NO